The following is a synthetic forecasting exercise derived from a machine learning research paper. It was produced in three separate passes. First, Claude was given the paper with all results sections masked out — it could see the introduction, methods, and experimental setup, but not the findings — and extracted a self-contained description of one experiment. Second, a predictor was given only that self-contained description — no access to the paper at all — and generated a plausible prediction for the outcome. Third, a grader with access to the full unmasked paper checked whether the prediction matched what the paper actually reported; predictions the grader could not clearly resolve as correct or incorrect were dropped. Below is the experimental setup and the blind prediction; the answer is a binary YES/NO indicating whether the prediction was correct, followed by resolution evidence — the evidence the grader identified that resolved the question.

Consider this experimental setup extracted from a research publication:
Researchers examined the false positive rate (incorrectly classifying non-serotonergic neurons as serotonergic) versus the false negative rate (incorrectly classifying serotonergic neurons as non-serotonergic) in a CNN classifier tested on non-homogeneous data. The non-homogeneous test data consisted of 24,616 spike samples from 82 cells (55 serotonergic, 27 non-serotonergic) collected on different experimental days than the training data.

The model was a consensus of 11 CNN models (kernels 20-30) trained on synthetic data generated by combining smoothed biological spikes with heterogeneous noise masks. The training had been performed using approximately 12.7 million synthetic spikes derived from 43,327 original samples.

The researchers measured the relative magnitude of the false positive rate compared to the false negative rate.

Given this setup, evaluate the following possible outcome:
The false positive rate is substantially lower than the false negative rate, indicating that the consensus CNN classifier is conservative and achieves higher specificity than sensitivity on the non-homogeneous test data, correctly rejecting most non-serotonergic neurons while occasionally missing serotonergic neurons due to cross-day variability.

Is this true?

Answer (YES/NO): NO